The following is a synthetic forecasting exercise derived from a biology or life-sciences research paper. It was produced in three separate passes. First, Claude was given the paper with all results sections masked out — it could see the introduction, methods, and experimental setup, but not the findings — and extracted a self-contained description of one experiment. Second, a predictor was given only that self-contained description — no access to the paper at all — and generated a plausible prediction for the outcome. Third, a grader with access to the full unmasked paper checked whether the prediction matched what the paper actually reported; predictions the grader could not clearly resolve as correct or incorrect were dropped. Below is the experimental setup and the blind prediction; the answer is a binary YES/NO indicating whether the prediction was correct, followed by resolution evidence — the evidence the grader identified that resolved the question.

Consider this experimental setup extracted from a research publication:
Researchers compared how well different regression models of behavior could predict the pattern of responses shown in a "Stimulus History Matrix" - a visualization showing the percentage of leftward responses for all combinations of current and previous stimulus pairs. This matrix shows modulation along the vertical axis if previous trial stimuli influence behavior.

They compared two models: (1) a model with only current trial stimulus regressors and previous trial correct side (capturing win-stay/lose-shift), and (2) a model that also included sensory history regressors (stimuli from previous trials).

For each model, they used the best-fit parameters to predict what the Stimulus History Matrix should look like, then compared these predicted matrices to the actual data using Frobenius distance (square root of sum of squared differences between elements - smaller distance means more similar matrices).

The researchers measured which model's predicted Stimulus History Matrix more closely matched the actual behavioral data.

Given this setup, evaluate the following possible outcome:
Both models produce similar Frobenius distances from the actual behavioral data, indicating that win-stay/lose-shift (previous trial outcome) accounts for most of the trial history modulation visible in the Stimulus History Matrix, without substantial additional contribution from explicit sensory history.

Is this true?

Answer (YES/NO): NO